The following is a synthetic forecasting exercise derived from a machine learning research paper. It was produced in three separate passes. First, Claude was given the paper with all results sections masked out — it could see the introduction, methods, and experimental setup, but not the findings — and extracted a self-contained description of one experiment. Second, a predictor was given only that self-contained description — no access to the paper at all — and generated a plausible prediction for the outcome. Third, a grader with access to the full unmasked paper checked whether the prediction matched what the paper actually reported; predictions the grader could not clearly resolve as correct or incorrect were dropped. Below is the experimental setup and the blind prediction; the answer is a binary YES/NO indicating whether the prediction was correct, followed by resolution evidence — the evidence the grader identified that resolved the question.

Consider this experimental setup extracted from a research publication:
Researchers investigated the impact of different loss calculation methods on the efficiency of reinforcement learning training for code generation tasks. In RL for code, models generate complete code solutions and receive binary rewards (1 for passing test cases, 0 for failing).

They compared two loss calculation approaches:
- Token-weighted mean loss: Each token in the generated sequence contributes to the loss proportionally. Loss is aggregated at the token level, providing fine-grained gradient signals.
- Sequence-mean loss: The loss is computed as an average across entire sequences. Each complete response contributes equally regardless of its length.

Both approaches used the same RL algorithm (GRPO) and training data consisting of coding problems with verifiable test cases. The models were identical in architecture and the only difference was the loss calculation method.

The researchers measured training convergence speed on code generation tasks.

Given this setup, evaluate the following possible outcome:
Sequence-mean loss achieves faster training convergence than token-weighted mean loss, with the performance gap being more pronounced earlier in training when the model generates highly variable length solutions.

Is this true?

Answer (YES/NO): NO